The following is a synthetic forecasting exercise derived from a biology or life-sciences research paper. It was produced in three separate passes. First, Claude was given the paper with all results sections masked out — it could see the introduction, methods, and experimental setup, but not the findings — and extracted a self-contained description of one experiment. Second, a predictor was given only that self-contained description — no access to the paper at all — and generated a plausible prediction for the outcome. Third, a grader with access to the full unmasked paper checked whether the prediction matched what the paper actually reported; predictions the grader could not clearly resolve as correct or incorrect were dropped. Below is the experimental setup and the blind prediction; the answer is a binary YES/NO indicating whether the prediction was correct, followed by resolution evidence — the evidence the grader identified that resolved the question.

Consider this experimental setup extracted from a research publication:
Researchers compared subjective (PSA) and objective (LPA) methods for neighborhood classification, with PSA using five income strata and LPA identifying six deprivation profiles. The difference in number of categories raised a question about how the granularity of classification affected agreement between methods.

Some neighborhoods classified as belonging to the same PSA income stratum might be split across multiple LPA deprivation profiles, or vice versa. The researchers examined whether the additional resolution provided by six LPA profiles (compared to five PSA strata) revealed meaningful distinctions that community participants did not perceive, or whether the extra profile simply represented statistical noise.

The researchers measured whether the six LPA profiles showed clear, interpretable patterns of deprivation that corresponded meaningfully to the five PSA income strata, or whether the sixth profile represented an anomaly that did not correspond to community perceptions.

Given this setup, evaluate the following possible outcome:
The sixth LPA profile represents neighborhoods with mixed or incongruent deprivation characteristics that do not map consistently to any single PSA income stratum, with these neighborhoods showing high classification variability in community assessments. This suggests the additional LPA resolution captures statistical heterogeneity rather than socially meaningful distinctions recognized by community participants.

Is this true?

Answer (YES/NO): NO